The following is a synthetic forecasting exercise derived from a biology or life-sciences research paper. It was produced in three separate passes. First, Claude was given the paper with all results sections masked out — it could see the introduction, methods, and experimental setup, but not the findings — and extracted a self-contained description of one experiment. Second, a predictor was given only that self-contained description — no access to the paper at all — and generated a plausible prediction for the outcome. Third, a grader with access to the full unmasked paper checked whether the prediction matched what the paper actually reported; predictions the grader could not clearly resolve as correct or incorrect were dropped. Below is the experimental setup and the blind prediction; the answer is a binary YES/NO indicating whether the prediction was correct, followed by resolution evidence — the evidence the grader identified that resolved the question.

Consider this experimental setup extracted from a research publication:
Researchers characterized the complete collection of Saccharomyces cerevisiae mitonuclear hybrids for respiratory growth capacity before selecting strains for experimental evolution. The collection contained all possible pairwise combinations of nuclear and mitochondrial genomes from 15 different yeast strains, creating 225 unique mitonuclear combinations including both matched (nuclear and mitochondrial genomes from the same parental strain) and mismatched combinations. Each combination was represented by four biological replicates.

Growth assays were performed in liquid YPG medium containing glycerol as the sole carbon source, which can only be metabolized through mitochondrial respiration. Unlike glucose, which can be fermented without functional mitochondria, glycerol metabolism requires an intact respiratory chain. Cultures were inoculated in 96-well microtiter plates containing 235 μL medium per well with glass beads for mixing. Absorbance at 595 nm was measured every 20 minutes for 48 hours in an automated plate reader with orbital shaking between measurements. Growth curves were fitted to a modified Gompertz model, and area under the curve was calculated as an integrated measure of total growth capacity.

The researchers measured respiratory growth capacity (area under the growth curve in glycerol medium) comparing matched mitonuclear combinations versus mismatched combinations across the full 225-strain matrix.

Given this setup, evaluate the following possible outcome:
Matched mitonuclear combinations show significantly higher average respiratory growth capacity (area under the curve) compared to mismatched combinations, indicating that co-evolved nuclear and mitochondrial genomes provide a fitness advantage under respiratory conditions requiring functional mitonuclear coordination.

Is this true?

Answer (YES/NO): NO